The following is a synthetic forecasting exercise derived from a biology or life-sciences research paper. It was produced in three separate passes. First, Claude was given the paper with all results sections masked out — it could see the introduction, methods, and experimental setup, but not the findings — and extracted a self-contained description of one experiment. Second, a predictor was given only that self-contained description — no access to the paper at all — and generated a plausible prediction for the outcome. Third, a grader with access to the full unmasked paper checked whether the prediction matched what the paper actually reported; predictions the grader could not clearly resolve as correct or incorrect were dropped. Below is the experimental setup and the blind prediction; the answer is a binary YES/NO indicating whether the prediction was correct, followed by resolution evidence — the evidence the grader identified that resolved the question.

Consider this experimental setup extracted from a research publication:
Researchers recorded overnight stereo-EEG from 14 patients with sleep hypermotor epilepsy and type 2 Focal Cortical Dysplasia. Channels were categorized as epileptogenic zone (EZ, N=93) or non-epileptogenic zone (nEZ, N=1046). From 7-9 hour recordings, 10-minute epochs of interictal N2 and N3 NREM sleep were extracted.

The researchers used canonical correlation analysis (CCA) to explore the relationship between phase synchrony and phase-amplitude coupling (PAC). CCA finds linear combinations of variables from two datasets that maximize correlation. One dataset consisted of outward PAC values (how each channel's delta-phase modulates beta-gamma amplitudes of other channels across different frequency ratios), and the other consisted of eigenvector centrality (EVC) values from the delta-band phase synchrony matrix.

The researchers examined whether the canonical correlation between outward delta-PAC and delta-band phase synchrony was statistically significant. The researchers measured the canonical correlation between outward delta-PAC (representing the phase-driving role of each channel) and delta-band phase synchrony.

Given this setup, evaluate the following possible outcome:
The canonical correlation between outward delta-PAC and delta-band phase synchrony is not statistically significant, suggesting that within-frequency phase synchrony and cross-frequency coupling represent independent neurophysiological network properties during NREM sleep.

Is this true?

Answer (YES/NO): NO